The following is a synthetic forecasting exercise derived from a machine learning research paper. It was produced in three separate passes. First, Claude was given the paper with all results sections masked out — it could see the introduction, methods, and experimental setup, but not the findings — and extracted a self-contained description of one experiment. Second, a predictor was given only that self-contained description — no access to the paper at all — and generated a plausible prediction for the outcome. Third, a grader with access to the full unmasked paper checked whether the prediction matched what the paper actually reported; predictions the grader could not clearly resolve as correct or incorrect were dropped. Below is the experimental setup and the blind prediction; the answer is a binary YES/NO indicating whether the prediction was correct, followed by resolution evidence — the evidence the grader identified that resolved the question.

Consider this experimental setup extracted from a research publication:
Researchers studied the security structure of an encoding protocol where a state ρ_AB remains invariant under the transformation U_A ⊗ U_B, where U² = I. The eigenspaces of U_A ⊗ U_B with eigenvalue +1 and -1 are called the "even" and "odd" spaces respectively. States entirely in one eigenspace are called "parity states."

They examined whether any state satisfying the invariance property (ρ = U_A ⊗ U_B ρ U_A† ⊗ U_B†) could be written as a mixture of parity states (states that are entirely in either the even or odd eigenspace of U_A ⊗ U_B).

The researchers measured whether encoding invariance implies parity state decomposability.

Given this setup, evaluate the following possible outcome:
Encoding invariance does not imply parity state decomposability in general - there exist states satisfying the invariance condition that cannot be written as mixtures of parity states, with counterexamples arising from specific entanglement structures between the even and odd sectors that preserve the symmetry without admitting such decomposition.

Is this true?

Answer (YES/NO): NO